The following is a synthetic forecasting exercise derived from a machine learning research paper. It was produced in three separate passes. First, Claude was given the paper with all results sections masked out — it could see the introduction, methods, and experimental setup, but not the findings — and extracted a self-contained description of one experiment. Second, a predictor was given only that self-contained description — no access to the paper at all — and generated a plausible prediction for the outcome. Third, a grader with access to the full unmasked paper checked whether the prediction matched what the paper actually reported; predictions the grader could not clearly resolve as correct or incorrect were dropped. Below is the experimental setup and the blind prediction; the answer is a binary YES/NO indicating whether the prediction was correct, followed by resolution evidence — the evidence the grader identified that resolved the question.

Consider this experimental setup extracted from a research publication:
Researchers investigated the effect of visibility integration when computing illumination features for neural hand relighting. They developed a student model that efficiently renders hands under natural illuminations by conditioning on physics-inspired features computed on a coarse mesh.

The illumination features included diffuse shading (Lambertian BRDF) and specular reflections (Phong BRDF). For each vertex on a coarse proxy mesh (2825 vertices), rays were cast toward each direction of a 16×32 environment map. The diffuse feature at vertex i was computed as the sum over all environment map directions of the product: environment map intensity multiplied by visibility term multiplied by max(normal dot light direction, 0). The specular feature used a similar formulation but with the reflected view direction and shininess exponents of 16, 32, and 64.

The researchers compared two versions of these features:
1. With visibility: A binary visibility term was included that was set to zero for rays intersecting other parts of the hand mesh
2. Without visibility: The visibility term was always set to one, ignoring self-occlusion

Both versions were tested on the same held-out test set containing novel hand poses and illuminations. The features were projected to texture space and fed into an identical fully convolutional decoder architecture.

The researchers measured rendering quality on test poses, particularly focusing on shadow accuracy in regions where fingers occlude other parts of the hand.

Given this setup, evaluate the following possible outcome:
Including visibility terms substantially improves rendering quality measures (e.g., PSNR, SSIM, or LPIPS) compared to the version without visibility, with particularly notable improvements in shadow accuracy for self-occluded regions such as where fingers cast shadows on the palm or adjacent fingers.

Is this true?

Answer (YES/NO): YES